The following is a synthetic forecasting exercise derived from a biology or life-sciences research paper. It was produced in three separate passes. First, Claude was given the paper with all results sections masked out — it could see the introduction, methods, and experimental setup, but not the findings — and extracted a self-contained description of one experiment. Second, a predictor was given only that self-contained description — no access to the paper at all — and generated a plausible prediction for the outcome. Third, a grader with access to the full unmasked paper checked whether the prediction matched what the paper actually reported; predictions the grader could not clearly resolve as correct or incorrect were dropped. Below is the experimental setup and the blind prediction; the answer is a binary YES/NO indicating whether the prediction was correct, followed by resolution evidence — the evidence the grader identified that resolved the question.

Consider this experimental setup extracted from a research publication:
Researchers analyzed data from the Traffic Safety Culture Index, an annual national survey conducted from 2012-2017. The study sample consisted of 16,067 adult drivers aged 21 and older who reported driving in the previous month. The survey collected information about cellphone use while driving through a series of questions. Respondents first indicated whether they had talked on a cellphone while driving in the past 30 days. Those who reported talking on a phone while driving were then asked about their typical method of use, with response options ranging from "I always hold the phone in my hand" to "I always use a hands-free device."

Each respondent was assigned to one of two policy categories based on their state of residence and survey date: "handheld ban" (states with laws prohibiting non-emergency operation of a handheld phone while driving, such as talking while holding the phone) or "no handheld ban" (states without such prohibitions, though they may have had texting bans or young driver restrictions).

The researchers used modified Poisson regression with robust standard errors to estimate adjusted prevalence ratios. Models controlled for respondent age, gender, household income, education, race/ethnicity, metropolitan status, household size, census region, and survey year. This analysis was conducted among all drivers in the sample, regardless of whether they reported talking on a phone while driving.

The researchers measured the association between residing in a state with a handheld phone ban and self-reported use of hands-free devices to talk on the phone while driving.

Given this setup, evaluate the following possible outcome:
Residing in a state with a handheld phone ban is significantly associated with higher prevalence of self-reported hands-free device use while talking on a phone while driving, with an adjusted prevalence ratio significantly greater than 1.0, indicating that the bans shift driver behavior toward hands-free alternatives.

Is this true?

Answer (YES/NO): YES